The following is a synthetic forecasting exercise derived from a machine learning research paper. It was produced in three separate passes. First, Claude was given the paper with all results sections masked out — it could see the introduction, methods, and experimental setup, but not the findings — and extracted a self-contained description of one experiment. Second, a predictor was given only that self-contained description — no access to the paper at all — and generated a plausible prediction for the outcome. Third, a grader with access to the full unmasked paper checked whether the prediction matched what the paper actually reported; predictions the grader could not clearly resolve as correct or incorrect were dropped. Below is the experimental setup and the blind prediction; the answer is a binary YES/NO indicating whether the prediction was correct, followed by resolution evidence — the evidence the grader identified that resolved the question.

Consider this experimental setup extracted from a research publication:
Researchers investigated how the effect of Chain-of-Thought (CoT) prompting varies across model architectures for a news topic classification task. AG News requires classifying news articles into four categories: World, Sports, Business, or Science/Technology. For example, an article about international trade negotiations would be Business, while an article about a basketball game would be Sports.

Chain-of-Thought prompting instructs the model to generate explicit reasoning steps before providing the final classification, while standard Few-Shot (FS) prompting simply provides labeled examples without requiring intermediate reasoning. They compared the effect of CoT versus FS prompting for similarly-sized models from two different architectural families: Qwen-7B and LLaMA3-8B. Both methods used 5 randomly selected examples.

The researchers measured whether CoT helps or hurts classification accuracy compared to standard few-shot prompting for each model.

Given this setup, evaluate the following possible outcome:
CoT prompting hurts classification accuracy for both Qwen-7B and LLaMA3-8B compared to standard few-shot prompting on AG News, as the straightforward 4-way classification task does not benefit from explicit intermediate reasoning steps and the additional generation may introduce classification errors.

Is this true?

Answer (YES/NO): NO